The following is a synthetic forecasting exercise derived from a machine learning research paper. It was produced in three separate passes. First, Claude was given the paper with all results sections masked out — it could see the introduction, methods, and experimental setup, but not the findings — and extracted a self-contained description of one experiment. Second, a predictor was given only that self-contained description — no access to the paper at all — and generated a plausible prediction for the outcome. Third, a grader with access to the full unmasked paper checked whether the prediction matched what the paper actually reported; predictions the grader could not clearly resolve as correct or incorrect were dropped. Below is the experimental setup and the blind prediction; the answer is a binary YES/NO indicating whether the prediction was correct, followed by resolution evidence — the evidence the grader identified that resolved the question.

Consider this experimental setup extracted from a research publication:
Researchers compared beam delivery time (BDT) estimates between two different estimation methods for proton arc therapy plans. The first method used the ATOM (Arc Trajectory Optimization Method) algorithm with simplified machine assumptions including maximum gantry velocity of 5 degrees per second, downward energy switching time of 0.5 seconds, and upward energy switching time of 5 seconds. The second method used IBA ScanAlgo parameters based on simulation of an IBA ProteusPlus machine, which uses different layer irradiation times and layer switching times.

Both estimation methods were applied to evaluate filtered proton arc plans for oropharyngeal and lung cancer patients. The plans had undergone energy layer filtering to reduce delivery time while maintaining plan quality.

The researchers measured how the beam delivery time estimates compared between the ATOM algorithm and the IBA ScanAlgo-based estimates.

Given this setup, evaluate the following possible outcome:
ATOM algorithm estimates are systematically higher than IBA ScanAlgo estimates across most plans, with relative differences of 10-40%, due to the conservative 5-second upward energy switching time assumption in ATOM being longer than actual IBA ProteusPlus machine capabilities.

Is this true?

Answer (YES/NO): NO